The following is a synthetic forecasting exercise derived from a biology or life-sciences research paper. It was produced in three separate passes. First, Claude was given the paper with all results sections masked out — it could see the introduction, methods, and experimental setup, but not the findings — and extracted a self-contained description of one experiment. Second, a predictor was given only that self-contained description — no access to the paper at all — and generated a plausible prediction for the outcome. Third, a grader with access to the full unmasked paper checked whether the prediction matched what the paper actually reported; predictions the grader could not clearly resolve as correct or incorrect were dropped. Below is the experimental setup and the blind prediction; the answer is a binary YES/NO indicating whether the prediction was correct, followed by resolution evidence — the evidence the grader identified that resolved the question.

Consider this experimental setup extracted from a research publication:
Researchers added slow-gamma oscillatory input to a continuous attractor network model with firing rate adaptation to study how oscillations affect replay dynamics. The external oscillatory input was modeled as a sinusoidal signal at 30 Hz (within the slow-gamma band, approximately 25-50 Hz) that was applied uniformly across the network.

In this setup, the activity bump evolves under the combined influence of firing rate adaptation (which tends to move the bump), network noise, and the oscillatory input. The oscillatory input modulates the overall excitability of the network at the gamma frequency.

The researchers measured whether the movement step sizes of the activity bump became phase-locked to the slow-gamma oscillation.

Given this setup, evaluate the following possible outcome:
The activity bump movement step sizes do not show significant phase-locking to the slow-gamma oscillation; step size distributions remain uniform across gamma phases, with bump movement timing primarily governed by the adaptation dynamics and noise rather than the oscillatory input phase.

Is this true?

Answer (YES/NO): NO